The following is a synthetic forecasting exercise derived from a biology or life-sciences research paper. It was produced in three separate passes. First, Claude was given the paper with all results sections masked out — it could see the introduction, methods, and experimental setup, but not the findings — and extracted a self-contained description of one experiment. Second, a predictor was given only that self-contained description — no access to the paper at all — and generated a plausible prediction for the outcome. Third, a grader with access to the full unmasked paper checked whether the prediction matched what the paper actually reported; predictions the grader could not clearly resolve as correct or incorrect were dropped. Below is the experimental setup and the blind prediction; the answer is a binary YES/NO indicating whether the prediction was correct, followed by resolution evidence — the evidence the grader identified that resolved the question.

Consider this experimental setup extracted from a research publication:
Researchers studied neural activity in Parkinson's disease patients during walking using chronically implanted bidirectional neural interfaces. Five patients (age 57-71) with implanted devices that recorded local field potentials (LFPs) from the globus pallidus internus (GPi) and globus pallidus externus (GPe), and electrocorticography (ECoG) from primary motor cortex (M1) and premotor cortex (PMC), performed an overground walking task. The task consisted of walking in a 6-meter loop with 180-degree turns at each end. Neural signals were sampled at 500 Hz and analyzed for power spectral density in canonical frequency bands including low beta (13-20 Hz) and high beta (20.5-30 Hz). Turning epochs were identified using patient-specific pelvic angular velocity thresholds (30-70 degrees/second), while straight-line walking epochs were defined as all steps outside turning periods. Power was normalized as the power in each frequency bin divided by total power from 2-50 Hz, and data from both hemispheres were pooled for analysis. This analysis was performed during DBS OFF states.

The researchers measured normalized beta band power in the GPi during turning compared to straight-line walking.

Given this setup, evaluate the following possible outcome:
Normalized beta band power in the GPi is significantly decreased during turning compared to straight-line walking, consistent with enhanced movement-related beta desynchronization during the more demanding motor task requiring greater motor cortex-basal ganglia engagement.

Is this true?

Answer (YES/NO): NO